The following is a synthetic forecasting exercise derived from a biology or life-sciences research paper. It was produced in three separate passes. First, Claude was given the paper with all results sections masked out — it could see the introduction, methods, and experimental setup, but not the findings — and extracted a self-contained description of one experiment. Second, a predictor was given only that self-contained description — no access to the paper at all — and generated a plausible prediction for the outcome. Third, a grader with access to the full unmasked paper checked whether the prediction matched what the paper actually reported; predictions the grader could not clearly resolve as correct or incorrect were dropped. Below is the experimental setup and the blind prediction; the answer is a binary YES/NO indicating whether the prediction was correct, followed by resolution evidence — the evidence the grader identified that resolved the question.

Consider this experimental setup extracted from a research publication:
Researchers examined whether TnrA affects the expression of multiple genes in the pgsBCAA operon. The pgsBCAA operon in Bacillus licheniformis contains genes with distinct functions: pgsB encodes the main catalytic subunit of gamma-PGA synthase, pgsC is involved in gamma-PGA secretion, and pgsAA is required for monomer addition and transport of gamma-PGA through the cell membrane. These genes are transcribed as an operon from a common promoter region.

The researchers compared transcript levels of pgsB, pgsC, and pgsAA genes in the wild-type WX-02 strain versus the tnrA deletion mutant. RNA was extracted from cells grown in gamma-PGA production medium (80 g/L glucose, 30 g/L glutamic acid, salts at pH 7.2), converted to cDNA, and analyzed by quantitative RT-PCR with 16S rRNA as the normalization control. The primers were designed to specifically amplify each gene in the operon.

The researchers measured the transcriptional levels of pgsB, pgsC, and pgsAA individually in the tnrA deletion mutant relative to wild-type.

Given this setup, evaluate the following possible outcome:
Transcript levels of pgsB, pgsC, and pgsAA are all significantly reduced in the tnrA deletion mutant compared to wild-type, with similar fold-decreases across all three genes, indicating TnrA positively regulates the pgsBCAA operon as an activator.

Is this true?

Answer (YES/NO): NO